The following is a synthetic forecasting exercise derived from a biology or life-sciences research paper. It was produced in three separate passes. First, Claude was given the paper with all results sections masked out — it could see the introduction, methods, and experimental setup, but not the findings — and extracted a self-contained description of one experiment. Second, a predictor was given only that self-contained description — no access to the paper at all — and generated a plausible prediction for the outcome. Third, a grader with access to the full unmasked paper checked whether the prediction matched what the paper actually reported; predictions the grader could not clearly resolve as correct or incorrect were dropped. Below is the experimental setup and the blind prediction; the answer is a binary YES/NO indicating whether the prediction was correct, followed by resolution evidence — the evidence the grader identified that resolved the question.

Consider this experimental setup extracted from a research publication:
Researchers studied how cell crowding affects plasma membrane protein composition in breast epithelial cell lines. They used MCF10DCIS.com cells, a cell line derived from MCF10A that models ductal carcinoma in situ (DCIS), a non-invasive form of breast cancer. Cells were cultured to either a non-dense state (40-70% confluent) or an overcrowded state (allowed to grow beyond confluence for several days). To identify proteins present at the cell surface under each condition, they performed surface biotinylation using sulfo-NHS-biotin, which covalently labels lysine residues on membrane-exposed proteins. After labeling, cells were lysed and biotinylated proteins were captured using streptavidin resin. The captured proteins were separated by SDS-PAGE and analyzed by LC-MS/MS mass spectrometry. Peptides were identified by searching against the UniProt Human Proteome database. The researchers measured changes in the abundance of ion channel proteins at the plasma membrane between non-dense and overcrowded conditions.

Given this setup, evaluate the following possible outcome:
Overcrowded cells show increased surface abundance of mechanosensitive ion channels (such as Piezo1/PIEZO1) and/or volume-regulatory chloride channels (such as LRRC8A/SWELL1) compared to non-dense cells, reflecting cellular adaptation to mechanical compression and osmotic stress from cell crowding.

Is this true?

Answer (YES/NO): YES